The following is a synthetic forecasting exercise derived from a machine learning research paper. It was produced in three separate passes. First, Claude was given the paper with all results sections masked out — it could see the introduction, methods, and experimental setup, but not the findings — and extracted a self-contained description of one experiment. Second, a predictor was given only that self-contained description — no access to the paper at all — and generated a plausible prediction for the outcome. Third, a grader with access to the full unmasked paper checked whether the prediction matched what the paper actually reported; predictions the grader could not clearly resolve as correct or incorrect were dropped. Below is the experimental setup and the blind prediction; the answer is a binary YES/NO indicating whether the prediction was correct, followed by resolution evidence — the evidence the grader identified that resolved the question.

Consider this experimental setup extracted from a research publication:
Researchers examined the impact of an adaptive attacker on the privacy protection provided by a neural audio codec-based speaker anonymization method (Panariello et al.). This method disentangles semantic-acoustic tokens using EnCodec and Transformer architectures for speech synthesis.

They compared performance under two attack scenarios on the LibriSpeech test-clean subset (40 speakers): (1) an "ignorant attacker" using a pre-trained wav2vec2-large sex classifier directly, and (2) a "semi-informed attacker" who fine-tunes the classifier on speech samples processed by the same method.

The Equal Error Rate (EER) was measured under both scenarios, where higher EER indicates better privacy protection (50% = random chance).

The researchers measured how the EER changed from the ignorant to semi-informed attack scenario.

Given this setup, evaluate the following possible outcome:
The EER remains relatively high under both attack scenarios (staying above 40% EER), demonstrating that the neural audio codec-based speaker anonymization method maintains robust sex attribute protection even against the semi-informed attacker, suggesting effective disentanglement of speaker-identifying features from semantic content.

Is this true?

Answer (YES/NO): NO